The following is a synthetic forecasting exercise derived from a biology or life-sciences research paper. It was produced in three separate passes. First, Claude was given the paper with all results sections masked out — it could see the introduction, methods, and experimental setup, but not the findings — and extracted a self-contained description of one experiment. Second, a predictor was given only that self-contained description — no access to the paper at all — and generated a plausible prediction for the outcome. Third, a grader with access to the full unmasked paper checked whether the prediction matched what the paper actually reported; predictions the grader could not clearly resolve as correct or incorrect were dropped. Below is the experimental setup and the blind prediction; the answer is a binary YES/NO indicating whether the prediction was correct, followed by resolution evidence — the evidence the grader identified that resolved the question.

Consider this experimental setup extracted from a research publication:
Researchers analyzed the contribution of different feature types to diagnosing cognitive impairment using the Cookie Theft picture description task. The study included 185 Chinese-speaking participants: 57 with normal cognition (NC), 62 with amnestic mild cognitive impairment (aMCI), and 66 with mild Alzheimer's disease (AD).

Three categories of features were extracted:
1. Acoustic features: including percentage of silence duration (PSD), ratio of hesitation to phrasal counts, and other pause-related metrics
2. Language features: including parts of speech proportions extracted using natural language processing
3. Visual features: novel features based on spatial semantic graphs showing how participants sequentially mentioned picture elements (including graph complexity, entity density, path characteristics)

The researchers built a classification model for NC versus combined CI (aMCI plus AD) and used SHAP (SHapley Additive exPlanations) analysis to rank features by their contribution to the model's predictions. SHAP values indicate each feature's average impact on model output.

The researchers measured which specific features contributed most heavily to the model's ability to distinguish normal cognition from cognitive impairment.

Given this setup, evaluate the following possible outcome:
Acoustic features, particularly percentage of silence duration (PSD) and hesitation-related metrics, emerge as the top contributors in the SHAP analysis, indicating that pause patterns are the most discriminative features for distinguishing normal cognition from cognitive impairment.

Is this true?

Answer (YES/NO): NO